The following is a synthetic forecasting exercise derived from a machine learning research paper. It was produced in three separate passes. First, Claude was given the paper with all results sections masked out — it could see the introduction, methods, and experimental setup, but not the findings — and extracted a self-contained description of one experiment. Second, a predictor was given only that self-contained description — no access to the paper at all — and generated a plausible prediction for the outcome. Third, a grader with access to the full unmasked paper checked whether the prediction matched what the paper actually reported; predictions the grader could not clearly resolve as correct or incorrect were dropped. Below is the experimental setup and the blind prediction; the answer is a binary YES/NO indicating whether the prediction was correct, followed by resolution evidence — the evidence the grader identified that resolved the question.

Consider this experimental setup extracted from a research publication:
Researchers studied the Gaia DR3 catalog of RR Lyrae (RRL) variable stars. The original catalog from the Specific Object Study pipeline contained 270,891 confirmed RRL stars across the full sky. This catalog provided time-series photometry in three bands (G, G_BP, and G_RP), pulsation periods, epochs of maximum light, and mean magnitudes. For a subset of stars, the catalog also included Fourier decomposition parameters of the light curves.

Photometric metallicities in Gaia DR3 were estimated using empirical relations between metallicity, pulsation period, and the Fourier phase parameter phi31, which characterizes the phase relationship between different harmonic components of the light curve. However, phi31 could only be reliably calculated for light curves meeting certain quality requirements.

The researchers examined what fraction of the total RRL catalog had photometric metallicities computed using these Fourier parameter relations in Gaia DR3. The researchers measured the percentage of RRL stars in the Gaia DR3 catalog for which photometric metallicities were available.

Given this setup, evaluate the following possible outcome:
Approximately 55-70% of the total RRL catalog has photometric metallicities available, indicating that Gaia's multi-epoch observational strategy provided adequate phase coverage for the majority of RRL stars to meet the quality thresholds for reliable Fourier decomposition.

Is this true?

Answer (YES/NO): NO